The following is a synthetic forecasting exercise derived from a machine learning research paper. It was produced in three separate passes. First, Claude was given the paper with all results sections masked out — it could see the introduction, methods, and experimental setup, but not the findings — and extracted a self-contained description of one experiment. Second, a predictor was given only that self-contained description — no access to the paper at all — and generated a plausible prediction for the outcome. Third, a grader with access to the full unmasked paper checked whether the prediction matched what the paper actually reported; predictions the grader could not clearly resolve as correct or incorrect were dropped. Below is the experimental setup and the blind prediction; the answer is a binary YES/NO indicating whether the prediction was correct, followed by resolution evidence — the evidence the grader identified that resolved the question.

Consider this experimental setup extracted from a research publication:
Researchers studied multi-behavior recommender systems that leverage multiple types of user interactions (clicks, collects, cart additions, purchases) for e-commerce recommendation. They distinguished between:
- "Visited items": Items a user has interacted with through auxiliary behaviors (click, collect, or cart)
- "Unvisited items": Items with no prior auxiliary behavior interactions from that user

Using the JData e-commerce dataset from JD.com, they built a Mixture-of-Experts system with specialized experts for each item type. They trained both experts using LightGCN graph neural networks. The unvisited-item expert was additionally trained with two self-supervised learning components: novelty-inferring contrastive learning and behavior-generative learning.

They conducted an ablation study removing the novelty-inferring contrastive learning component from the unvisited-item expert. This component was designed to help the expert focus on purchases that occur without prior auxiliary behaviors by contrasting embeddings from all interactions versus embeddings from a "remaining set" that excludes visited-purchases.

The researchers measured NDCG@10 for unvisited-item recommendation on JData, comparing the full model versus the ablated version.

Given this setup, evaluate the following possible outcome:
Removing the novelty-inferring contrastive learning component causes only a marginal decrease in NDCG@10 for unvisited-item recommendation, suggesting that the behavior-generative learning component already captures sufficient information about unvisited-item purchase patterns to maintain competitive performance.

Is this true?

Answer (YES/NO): NO